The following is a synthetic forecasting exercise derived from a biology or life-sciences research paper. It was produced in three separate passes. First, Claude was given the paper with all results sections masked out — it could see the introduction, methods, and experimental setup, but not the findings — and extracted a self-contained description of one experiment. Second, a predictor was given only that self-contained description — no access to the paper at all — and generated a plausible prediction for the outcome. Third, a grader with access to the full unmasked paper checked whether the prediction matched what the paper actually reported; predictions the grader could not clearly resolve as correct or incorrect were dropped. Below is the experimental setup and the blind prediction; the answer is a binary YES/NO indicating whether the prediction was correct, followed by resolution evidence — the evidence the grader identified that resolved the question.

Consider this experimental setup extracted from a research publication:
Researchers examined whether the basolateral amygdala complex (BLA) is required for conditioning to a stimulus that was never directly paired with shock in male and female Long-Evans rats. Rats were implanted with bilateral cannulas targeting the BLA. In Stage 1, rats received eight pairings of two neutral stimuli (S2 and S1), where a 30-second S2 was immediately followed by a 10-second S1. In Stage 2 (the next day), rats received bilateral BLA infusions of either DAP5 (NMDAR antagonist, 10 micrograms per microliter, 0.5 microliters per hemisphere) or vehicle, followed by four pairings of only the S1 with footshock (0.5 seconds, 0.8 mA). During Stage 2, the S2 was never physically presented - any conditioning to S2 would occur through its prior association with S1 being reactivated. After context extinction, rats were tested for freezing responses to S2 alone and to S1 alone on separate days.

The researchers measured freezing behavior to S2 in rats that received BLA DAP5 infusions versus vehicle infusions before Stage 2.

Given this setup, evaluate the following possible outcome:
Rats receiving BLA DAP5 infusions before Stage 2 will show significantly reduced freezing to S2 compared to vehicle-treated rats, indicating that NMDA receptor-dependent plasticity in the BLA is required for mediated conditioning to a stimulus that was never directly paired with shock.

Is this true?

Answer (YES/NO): NO